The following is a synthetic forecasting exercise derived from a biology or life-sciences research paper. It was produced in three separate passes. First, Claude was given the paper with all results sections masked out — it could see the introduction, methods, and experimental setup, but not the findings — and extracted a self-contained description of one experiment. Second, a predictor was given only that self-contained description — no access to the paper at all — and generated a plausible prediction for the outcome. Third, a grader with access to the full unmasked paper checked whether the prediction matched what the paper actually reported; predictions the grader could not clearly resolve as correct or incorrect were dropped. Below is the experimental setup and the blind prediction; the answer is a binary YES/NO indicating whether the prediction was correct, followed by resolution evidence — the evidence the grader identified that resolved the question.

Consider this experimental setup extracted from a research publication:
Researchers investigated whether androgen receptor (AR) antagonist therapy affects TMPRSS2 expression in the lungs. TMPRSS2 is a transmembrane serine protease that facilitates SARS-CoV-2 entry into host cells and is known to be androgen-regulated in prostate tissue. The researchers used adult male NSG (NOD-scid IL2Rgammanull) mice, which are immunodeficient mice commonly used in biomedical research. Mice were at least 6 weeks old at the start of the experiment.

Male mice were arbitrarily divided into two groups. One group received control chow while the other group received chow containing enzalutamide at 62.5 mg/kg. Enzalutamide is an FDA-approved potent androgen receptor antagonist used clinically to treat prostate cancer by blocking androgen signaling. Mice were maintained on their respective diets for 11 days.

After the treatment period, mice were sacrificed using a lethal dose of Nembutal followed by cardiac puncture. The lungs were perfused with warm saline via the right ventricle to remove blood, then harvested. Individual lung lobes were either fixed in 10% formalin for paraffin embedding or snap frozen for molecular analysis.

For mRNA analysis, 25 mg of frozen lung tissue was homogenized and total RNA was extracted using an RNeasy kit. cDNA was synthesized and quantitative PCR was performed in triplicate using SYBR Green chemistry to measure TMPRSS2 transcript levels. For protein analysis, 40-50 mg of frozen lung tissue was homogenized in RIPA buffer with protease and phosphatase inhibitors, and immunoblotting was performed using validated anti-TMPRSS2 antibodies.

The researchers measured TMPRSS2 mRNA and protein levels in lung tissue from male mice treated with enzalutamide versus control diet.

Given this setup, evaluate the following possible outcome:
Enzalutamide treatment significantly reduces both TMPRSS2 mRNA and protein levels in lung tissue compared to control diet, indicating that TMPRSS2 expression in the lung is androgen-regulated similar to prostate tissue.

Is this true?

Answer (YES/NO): NO